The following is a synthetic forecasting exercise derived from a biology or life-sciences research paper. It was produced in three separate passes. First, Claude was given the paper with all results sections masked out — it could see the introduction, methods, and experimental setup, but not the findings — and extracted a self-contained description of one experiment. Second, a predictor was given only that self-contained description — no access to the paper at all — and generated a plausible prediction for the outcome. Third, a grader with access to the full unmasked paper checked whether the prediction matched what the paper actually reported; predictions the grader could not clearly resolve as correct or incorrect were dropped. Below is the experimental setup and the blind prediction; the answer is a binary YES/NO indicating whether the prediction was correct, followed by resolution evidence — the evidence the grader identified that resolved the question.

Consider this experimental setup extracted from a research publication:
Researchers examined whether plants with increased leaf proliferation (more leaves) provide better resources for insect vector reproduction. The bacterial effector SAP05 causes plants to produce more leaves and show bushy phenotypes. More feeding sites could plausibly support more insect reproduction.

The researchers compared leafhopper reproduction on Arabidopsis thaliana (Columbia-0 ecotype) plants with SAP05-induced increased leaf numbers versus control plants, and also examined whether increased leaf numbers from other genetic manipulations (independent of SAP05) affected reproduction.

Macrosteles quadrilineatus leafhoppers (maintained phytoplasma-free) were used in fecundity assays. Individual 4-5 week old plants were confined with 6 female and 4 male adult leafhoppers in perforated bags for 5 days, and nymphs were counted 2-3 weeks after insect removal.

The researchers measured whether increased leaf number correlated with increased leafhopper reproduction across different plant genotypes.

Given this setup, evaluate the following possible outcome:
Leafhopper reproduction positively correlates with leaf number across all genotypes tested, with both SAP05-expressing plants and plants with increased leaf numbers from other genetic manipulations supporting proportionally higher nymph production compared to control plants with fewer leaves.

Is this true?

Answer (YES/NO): NO